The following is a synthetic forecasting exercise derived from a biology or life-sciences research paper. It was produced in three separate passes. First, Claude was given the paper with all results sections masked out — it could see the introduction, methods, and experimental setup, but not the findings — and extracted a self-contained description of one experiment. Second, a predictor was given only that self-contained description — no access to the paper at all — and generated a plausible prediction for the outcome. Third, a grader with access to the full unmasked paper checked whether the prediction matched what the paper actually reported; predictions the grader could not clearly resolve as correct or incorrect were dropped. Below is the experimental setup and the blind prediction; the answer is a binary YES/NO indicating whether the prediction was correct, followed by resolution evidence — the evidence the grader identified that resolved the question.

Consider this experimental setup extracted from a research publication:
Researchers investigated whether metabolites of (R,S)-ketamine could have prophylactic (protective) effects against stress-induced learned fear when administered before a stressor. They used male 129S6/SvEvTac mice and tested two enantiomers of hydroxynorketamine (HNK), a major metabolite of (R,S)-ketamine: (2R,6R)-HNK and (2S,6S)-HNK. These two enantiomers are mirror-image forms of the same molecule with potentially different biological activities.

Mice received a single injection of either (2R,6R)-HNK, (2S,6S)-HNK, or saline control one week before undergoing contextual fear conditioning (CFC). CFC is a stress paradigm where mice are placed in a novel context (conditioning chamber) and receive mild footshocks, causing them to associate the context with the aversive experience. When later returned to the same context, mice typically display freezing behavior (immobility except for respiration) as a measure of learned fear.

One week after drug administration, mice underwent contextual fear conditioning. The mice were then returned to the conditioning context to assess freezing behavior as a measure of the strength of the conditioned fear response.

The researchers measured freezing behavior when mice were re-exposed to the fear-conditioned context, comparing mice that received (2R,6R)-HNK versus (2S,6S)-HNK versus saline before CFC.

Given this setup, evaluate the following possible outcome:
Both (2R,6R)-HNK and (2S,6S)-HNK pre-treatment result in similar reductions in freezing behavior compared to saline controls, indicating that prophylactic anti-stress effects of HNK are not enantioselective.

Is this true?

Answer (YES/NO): NO